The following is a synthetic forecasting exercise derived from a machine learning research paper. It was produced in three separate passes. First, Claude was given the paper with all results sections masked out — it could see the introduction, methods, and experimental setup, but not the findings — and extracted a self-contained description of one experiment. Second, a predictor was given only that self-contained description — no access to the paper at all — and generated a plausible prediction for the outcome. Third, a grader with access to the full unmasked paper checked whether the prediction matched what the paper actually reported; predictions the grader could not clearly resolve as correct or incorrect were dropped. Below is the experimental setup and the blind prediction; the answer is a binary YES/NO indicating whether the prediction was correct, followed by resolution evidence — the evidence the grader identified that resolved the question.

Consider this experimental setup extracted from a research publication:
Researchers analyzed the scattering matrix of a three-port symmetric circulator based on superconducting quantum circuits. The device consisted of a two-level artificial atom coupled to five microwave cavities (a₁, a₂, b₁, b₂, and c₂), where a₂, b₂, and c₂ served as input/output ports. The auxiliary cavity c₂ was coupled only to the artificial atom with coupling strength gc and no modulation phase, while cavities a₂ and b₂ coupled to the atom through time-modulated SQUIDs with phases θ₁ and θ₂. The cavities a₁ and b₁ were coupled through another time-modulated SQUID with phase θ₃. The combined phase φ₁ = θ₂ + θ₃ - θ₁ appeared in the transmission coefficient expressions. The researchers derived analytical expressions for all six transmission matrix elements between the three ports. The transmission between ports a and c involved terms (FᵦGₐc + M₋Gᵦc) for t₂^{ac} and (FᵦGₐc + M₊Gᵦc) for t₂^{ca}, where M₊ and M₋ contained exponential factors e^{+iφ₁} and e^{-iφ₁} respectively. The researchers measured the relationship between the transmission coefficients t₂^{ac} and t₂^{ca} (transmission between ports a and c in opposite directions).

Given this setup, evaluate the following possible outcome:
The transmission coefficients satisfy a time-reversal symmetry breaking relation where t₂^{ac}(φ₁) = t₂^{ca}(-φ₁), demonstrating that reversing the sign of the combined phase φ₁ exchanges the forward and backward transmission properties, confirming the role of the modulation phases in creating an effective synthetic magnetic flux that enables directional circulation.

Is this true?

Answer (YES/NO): YES